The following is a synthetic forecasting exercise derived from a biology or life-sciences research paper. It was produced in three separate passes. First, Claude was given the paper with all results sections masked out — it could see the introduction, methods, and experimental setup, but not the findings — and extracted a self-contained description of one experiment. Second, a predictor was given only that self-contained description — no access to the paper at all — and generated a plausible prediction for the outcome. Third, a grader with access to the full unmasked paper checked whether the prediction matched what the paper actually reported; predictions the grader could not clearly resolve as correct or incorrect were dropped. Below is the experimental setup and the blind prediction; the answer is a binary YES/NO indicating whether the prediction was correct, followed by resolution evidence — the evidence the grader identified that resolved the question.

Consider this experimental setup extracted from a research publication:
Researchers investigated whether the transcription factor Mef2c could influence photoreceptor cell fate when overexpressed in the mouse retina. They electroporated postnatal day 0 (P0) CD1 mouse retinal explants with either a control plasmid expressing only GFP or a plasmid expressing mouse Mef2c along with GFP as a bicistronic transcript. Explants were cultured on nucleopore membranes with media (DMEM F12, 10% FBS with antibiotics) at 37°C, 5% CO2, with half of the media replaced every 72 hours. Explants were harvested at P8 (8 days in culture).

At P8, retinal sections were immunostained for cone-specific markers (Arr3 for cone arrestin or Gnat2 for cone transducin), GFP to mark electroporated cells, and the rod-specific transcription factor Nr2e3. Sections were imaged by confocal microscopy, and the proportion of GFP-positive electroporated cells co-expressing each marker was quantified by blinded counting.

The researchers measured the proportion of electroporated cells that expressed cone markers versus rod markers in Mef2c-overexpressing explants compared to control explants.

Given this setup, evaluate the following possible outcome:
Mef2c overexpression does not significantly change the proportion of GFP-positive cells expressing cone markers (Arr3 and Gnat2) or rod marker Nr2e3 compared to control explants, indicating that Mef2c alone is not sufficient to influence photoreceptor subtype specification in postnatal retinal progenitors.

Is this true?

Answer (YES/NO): NO